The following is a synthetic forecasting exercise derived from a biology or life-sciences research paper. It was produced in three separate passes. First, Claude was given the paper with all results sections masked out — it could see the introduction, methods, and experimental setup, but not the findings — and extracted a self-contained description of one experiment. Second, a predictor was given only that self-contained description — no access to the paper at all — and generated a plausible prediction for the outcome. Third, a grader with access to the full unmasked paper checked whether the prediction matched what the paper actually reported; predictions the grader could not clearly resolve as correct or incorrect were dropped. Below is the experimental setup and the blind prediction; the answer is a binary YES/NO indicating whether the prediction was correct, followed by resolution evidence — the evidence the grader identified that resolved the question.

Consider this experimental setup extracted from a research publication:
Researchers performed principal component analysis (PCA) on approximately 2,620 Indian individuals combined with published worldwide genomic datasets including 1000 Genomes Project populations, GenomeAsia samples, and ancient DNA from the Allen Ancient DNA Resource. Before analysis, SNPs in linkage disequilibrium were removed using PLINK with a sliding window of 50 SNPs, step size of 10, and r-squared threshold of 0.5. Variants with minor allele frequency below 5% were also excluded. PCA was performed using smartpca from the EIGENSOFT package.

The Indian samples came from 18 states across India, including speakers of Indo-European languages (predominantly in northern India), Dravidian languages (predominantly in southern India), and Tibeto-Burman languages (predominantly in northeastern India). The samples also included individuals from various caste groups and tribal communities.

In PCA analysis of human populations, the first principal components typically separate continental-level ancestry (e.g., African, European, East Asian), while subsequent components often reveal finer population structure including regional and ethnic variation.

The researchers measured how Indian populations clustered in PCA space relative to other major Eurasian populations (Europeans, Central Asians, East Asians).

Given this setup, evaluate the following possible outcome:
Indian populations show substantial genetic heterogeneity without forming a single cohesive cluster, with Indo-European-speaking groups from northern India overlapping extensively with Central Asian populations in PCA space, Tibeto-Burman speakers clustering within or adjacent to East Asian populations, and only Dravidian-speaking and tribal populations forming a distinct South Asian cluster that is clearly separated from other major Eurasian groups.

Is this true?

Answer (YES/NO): NO